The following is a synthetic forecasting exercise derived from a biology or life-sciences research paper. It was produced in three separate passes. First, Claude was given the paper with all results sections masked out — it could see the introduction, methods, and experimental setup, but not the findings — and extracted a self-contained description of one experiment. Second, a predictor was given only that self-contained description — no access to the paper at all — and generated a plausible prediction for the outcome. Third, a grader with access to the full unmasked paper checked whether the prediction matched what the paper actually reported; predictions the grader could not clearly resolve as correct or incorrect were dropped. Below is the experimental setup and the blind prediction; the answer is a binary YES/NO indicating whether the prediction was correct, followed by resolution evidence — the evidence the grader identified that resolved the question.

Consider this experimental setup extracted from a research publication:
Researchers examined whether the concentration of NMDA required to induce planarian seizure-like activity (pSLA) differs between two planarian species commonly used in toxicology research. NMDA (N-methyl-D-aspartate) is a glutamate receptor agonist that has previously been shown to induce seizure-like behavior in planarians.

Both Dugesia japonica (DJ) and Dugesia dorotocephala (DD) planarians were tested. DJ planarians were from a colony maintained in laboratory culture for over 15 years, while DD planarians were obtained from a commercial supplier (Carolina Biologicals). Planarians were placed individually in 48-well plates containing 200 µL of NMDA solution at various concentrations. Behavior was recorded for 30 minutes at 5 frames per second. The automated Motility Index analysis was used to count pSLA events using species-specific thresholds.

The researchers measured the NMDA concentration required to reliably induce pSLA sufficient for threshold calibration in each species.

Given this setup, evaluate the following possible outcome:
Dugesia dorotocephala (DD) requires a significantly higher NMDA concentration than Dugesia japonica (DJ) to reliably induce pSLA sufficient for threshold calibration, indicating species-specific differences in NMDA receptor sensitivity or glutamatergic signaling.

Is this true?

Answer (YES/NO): NO